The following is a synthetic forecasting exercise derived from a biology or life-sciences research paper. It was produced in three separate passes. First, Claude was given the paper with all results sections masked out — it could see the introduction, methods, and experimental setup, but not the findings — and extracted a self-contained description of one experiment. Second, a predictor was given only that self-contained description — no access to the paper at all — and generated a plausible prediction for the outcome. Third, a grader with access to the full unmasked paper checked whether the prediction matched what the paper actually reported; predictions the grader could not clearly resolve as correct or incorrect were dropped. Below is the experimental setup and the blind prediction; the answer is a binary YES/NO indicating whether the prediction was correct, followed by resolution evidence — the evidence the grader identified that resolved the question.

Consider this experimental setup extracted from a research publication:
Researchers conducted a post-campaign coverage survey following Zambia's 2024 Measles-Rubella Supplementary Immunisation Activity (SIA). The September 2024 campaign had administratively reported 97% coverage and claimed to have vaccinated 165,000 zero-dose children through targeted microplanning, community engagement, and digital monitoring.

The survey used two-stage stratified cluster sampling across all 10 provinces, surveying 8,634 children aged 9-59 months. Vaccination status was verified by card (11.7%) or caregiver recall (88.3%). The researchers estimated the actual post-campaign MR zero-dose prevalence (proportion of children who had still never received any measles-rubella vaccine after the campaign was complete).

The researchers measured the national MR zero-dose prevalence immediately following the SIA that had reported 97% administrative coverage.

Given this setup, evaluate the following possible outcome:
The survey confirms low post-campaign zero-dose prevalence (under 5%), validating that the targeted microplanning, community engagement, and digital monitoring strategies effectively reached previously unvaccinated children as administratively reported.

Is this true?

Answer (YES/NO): NO